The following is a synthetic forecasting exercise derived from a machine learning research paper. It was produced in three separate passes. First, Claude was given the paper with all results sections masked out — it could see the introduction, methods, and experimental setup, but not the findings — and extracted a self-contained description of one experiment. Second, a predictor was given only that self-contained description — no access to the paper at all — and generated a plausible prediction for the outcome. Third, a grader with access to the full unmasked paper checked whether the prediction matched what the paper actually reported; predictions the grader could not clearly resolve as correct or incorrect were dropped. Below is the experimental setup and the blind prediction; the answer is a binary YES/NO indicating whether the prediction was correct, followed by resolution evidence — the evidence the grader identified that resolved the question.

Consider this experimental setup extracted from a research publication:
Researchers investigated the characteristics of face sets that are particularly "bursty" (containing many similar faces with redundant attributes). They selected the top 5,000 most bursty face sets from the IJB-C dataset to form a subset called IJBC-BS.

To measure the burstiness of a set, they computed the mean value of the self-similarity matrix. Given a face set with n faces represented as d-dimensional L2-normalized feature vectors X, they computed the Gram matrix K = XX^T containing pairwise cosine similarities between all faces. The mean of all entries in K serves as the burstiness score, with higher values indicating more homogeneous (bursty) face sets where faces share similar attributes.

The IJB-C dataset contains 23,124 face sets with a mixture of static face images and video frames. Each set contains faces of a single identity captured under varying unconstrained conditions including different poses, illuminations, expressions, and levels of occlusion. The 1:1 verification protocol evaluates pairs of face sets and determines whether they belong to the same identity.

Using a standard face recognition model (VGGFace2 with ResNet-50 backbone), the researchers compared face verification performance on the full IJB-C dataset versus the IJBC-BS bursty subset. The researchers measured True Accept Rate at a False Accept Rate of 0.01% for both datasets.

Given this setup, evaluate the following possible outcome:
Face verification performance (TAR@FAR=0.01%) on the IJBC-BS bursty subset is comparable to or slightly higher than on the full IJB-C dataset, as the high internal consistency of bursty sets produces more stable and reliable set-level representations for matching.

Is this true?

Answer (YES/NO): NO